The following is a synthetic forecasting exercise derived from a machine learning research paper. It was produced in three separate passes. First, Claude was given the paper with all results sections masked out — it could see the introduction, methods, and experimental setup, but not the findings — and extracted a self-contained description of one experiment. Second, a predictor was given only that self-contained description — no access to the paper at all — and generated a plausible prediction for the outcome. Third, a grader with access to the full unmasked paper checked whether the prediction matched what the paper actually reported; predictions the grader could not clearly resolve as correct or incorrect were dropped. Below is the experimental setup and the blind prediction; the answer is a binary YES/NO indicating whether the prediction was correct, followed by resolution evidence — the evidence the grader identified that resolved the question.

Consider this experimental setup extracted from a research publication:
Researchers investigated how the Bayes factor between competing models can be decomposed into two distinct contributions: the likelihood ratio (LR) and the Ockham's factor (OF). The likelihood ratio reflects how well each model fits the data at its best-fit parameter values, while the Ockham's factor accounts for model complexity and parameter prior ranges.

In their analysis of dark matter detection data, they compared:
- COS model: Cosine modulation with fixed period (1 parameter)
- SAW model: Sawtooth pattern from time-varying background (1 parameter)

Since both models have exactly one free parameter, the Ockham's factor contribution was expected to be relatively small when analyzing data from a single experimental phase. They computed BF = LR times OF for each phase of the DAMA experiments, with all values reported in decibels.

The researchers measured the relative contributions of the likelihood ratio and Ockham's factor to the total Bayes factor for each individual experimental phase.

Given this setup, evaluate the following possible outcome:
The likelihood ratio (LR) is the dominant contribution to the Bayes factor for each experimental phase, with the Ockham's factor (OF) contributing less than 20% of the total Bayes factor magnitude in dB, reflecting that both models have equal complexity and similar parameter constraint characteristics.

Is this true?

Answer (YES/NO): YES